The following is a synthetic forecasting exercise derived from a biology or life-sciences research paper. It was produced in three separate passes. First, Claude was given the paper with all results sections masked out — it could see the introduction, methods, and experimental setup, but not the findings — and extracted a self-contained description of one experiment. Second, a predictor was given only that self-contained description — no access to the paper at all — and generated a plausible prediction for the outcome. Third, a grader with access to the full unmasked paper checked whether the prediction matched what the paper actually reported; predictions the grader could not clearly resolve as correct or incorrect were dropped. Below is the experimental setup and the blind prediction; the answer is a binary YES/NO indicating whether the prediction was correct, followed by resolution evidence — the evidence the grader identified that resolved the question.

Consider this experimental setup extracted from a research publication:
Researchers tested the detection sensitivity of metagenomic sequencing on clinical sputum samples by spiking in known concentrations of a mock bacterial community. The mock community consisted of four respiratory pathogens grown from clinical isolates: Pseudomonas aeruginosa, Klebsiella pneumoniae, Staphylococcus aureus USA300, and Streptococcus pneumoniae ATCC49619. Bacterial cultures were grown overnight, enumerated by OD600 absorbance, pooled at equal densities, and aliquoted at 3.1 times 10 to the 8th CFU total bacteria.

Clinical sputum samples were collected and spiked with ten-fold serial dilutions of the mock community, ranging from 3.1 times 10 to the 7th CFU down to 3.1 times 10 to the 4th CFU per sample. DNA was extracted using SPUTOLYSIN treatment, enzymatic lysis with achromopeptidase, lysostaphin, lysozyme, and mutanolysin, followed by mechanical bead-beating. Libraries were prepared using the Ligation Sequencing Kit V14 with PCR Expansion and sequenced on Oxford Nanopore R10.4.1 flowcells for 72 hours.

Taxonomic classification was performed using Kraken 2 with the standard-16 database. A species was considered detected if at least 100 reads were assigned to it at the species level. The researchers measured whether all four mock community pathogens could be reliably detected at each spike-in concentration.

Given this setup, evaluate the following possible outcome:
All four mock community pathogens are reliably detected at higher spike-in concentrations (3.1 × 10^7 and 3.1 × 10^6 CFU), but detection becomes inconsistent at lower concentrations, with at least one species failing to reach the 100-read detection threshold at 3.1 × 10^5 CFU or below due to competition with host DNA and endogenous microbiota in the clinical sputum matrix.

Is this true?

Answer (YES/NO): NO